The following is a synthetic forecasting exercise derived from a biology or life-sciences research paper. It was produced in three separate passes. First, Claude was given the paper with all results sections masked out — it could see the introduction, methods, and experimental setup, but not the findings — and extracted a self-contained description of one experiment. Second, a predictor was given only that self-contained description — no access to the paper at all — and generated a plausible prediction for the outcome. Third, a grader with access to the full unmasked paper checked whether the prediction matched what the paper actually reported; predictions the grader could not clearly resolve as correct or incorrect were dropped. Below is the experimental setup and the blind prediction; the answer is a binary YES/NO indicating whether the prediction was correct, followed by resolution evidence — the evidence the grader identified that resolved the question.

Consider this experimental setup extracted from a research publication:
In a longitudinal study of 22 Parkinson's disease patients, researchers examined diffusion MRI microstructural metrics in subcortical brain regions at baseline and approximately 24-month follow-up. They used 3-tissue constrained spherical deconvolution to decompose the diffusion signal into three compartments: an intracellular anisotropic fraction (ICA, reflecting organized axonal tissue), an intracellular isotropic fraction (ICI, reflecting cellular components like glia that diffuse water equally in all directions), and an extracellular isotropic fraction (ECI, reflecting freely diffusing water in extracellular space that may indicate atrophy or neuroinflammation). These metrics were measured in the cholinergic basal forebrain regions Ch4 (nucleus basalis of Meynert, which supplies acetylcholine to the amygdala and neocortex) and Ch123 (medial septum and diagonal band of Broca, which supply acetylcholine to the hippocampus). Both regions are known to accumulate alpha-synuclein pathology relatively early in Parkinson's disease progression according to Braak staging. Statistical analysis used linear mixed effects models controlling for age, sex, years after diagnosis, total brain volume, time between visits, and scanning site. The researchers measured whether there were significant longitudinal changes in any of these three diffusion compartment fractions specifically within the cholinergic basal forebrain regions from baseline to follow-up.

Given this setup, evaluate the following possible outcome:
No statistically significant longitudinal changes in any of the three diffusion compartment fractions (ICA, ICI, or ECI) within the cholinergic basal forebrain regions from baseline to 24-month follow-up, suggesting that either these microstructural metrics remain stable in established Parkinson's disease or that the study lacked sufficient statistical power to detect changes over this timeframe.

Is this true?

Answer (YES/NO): YES